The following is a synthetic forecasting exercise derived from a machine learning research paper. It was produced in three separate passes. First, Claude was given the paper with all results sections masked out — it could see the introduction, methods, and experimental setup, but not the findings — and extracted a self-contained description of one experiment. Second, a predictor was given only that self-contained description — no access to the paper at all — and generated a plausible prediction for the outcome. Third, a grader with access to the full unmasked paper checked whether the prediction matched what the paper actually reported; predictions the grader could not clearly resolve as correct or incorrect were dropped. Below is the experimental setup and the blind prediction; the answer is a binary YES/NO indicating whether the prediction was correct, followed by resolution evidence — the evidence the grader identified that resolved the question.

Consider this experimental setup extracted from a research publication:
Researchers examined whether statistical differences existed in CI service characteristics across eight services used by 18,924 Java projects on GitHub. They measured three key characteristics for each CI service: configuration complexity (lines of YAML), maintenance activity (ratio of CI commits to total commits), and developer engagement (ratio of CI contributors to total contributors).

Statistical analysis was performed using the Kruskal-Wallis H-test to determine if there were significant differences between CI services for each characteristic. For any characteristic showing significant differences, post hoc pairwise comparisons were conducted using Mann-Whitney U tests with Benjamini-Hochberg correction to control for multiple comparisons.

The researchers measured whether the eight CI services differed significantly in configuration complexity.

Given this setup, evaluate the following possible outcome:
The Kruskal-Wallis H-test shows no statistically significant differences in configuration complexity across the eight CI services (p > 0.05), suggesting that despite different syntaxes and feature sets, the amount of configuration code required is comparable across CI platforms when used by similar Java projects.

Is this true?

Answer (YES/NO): NO